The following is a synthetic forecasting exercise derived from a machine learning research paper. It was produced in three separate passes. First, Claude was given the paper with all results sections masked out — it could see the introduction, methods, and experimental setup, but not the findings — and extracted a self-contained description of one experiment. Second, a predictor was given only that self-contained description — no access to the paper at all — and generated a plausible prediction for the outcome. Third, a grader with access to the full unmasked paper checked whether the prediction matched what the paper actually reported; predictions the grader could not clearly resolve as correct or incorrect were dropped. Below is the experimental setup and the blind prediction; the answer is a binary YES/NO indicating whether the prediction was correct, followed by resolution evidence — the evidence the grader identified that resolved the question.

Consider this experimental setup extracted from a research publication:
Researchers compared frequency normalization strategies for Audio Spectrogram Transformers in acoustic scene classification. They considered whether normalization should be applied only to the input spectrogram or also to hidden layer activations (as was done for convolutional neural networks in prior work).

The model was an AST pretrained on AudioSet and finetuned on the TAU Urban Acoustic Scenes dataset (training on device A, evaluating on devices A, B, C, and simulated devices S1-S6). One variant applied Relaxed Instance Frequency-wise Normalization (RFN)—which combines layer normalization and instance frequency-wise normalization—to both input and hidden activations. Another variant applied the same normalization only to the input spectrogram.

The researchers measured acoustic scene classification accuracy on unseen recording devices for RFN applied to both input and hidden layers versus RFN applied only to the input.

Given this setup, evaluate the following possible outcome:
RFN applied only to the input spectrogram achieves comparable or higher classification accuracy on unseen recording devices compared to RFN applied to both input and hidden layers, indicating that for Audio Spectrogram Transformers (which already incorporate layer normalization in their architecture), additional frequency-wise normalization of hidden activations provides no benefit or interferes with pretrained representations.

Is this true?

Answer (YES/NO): YES